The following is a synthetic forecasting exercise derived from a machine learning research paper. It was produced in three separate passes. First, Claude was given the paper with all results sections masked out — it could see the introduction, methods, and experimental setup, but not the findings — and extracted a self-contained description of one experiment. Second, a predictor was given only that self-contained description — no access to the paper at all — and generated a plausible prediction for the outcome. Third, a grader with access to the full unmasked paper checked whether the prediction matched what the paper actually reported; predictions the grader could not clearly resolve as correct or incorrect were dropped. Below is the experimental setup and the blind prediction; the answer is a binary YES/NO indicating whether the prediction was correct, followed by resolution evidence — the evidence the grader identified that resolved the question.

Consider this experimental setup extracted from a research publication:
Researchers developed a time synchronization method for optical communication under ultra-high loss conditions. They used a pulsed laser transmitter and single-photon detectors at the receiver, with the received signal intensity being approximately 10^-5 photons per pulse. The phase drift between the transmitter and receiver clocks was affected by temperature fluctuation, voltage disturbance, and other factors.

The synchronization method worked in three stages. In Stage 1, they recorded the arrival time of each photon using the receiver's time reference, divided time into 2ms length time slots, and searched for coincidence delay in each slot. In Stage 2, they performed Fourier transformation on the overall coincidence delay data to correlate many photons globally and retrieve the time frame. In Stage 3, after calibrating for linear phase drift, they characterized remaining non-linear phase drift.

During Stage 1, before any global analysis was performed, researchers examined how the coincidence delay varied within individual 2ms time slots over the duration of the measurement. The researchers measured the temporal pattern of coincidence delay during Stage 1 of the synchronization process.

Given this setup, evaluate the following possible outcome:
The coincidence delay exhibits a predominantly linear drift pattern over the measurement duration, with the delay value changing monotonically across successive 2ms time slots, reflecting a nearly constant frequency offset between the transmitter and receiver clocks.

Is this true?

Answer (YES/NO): NO